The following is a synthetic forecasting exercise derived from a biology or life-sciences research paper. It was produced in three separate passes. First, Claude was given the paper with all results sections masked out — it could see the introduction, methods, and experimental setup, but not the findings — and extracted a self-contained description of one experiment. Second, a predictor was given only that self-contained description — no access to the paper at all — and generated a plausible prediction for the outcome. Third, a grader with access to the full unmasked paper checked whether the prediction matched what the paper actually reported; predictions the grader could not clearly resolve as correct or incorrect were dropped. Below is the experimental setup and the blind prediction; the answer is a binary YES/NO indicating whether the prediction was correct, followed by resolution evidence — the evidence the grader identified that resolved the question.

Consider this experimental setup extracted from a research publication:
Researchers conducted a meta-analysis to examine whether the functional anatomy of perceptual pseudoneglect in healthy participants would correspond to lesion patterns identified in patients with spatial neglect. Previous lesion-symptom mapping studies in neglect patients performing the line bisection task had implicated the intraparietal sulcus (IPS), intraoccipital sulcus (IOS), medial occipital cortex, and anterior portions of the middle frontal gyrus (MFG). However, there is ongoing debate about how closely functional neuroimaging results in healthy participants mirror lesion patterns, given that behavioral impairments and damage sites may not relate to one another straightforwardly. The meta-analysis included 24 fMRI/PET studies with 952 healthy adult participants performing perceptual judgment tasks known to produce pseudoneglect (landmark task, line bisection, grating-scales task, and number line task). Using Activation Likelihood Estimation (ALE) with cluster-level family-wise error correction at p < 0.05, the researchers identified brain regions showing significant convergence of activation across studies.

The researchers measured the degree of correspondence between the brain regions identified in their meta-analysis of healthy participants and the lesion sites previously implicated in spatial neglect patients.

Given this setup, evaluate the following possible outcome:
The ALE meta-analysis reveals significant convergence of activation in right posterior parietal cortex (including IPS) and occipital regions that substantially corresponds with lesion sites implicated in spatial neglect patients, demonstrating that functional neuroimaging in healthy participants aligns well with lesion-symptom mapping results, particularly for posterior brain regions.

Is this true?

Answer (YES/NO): NO